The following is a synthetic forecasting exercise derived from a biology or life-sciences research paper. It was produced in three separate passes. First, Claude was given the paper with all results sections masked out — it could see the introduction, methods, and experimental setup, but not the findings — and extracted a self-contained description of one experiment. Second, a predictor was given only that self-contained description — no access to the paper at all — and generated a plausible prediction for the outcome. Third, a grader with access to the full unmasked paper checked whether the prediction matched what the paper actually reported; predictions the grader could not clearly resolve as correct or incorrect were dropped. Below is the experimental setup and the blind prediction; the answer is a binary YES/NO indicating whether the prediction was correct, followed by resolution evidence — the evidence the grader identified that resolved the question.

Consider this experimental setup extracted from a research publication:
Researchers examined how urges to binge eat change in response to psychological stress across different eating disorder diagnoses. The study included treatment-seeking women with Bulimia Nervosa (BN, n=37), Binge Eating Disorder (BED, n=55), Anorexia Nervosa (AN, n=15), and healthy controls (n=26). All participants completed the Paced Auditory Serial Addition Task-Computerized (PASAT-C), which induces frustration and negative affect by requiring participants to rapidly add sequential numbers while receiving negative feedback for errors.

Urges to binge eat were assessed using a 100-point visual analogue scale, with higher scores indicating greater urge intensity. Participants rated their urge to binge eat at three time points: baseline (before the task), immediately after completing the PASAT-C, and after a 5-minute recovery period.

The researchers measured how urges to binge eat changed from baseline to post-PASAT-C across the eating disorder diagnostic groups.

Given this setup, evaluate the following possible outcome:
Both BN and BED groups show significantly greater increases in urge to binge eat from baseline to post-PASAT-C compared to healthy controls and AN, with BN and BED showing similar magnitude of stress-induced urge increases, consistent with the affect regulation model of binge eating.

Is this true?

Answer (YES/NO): NO